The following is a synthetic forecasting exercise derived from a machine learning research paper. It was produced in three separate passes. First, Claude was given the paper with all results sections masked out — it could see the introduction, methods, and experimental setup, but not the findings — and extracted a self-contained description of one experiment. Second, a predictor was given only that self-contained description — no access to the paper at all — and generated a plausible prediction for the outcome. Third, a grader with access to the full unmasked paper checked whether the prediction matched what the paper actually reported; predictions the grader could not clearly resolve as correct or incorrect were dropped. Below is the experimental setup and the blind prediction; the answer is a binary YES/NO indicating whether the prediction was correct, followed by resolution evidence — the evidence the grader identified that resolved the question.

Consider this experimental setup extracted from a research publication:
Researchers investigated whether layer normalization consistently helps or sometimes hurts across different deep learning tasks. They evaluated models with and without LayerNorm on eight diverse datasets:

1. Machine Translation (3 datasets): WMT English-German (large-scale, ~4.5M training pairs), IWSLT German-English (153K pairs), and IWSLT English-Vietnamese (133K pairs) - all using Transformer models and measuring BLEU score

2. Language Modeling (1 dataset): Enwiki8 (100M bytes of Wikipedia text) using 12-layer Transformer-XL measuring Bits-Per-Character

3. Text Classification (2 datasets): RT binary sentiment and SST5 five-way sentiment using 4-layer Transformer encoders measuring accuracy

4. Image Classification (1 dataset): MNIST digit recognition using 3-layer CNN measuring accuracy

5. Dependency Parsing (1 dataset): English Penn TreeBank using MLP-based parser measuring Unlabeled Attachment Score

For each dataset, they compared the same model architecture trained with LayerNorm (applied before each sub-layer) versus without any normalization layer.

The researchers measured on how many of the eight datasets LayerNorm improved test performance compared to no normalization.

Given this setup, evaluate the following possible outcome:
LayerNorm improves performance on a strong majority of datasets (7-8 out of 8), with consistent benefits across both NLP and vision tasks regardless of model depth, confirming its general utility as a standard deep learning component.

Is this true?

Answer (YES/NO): NO